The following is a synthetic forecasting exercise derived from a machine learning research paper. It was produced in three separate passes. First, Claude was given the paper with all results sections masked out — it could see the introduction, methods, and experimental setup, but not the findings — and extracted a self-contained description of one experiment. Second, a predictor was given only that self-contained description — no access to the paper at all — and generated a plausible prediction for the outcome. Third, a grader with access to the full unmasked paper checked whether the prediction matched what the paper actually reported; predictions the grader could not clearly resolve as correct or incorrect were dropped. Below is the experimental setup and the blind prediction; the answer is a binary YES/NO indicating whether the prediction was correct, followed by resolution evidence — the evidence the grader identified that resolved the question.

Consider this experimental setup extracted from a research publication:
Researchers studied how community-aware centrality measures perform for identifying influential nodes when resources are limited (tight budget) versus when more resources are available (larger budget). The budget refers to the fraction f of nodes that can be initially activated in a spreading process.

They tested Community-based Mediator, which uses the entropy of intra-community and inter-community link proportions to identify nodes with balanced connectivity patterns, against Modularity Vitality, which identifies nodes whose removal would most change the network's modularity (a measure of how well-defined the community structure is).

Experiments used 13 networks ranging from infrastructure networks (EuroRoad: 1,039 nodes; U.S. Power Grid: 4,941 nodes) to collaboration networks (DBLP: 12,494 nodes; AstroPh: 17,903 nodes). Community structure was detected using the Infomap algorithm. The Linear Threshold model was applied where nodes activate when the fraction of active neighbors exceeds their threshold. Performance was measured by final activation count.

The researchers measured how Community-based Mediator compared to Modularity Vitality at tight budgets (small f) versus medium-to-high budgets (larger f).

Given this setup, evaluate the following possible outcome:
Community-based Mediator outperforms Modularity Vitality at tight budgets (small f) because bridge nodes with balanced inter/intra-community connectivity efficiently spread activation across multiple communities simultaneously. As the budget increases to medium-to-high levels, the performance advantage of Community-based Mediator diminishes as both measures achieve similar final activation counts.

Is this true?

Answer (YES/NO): NO